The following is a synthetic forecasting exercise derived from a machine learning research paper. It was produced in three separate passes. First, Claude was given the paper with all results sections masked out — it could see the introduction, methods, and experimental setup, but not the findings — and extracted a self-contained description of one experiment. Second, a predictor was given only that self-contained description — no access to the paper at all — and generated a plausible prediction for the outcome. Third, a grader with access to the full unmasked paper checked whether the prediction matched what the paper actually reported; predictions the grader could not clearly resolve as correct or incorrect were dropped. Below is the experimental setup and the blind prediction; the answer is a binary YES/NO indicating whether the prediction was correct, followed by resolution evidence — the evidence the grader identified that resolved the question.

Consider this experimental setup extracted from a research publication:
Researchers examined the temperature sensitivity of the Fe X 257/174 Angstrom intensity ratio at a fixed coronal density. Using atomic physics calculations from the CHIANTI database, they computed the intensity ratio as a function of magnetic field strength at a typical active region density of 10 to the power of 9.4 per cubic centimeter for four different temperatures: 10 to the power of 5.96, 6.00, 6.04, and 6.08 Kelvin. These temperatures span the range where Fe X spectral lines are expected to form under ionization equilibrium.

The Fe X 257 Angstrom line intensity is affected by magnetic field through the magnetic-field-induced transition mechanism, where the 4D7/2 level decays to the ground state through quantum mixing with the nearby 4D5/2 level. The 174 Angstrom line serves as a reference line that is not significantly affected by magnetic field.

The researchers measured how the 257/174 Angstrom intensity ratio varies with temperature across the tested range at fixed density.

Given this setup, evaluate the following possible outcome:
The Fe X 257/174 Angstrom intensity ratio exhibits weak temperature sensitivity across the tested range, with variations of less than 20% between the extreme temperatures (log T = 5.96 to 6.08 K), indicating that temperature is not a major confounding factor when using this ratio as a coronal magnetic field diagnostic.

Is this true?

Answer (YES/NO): NO